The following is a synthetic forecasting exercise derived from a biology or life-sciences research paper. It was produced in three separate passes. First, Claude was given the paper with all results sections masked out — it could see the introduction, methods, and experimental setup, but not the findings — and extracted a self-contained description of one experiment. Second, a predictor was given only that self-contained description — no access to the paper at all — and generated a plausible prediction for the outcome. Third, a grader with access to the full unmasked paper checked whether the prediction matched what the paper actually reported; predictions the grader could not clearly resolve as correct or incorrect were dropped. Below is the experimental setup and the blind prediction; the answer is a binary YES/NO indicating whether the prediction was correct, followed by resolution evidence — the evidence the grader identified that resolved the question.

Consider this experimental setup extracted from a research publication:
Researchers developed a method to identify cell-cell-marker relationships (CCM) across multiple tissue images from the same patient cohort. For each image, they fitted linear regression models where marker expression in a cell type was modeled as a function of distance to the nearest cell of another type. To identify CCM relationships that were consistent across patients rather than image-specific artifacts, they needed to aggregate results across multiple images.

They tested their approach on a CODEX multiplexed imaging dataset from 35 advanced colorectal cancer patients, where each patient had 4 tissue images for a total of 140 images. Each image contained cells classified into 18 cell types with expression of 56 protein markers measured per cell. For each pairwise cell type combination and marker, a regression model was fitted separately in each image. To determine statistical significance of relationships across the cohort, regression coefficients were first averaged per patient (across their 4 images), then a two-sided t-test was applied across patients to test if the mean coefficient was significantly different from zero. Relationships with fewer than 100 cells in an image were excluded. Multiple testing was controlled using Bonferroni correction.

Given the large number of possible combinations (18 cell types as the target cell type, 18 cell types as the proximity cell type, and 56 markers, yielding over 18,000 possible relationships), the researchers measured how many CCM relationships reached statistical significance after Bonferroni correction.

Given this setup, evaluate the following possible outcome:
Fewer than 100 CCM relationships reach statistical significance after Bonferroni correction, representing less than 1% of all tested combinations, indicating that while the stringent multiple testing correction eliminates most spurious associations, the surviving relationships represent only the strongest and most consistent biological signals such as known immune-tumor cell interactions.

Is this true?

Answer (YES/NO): NO